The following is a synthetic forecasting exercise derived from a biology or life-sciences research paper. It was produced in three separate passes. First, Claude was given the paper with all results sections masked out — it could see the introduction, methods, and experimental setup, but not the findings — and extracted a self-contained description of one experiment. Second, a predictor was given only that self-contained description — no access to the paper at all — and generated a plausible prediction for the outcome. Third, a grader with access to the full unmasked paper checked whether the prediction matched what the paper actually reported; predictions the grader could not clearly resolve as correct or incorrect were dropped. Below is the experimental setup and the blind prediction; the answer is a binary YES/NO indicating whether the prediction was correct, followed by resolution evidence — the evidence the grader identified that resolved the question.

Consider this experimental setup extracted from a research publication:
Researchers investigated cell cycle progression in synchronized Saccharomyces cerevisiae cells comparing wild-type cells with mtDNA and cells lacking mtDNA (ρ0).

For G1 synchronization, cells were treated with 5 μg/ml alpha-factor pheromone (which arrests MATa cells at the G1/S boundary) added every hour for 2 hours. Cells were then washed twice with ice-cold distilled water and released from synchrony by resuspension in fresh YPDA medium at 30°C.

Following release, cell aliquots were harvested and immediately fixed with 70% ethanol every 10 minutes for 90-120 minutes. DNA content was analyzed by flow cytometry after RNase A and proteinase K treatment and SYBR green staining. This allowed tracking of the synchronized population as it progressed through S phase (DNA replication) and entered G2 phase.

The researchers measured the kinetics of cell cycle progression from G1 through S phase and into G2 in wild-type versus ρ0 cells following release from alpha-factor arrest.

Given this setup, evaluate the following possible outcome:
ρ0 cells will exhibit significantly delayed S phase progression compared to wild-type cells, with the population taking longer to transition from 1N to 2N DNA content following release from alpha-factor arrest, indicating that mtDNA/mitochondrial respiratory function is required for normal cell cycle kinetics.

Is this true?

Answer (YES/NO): NO